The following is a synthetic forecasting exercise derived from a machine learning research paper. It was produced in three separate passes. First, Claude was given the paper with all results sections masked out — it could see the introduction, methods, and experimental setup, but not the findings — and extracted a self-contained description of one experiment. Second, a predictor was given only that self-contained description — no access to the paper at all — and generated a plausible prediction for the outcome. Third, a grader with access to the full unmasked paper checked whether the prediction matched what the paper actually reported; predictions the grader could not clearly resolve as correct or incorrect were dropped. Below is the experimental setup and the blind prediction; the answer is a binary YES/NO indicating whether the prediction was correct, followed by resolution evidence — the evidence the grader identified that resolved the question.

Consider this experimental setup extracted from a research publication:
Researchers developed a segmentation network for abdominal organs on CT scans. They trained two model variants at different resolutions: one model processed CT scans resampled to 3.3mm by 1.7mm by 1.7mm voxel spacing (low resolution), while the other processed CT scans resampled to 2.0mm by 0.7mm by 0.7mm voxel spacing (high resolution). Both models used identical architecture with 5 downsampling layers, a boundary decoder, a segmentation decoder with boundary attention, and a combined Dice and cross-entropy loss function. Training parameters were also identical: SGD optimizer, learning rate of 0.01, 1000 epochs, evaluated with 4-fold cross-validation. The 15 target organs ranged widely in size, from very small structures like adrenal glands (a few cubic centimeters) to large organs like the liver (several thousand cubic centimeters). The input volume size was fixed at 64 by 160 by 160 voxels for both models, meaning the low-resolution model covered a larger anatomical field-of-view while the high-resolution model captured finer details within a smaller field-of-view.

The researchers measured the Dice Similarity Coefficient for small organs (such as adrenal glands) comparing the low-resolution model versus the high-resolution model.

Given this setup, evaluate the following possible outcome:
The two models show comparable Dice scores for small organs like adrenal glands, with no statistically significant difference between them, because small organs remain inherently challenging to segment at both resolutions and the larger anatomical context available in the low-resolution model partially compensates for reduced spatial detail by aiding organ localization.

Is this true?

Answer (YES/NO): NO